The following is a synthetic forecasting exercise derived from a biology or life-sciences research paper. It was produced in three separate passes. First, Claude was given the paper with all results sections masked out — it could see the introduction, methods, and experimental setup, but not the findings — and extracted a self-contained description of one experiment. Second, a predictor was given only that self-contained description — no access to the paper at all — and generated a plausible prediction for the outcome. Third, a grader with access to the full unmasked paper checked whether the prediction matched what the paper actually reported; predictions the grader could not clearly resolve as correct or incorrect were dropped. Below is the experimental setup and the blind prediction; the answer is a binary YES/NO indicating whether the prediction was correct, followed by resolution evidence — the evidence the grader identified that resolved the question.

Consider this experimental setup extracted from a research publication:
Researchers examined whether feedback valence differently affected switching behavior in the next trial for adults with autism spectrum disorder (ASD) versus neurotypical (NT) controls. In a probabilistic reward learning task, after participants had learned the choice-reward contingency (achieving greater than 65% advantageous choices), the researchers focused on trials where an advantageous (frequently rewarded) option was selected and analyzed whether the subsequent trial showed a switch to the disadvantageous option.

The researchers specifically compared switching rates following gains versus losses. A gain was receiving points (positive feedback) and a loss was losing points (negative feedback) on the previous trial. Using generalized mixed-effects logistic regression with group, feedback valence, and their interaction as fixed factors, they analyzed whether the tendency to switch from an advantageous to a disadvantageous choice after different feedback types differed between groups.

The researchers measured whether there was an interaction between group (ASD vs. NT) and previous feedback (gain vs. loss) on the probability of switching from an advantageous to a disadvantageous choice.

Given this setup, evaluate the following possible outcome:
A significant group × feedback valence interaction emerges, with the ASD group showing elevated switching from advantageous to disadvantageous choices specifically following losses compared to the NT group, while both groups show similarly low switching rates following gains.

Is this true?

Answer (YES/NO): NO